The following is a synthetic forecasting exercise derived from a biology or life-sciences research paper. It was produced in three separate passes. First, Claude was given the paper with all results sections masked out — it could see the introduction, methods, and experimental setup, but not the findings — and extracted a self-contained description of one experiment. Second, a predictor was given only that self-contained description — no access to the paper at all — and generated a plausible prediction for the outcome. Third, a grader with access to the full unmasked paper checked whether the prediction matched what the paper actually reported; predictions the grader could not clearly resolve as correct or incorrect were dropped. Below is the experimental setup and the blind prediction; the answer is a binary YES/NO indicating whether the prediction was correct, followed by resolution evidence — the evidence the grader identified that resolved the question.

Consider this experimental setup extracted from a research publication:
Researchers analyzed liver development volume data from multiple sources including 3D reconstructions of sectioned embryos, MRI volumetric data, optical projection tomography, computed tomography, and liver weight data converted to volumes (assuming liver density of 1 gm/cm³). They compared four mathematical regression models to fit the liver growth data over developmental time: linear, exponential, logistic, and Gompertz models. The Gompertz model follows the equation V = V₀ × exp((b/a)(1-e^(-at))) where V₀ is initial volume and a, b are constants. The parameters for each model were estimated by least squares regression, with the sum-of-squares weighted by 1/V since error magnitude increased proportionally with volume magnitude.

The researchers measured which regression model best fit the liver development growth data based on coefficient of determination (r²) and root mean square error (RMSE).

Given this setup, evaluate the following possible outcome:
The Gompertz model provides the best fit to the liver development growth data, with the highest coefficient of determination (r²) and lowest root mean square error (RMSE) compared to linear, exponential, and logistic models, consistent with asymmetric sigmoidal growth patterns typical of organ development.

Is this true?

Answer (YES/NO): YES